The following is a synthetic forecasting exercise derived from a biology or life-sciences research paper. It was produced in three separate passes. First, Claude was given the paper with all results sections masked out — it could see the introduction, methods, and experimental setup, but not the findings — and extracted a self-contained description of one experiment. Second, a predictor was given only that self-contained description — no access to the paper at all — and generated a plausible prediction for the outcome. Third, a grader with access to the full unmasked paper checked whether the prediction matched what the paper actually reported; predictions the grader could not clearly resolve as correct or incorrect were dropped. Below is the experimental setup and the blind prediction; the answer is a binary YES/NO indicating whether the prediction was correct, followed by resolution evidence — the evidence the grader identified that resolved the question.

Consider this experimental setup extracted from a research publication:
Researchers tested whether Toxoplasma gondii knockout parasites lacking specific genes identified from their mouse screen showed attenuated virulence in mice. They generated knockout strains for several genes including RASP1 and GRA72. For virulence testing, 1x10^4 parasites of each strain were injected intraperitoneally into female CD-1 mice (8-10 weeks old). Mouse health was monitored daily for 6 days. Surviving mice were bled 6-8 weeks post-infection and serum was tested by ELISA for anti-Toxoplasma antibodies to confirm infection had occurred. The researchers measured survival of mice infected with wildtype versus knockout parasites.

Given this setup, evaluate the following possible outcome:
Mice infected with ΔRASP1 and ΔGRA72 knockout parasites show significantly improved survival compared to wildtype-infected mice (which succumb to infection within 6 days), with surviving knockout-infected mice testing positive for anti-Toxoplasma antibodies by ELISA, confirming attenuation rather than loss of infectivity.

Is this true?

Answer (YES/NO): YES